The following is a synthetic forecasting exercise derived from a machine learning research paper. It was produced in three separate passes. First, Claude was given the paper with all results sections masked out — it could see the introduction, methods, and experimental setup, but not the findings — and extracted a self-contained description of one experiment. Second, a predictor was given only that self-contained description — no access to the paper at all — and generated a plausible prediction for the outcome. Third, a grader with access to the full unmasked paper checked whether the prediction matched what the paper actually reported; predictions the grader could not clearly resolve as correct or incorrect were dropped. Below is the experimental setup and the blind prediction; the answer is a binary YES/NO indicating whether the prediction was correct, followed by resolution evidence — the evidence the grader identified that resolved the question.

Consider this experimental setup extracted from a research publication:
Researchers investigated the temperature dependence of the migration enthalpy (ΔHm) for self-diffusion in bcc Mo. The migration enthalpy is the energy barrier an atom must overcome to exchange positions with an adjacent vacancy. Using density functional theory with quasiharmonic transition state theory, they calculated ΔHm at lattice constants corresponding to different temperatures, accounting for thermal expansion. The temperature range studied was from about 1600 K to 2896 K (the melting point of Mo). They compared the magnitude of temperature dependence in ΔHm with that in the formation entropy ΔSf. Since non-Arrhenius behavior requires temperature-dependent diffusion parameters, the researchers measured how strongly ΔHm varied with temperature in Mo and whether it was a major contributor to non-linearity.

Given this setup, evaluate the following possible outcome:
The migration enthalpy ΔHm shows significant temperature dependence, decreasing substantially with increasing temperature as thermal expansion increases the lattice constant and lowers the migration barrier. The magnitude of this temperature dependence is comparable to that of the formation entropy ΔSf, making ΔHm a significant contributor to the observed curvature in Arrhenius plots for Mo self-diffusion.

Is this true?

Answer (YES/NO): NO